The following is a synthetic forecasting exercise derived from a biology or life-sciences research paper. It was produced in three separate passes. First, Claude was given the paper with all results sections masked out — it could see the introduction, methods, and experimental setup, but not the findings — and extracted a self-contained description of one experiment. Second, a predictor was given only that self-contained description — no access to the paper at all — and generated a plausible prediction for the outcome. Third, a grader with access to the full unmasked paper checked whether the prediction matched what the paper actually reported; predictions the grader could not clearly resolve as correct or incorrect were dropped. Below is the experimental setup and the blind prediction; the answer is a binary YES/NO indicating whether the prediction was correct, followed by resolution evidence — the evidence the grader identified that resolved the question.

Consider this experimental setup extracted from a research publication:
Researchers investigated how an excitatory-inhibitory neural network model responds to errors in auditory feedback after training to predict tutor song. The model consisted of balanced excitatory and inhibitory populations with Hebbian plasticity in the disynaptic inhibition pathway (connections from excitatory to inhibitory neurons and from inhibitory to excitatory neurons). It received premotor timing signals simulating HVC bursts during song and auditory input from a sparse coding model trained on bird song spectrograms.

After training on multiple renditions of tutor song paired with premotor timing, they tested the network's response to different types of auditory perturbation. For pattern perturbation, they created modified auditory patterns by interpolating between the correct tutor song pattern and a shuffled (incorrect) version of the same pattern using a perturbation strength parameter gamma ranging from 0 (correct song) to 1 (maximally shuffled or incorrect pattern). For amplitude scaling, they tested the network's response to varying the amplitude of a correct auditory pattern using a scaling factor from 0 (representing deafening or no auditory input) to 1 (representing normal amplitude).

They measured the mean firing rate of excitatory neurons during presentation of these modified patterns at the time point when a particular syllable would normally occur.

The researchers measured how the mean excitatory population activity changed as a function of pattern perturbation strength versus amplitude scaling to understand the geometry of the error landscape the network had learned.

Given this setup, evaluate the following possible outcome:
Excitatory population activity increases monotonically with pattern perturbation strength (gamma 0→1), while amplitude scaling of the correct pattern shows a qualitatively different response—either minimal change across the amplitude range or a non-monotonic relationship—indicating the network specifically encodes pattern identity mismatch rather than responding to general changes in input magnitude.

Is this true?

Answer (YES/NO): NO